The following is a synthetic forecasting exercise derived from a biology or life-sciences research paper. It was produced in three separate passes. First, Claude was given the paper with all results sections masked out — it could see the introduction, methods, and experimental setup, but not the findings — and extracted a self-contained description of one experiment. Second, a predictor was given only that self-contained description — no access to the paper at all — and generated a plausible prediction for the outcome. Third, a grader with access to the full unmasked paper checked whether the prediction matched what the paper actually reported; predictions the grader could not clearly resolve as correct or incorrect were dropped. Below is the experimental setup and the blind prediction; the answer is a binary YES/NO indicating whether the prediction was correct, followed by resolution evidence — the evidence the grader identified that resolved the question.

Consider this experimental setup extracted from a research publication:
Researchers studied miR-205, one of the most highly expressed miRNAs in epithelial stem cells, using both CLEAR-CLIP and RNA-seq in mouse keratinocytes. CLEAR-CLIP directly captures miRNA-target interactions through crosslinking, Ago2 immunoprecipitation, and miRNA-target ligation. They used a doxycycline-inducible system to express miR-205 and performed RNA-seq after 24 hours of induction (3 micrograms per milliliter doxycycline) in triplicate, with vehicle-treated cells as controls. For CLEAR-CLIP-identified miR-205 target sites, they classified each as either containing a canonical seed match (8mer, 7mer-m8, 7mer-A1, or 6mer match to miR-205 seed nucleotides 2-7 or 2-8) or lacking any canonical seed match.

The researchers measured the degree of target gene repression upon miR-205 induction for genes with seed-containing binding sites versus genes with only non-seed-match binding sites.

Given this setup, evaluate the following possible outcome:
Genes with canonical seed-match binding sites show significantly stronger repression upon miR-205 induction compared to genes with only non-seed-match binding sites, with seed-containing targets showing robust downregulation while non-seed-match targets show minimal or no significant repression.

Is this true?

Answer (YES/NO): YES